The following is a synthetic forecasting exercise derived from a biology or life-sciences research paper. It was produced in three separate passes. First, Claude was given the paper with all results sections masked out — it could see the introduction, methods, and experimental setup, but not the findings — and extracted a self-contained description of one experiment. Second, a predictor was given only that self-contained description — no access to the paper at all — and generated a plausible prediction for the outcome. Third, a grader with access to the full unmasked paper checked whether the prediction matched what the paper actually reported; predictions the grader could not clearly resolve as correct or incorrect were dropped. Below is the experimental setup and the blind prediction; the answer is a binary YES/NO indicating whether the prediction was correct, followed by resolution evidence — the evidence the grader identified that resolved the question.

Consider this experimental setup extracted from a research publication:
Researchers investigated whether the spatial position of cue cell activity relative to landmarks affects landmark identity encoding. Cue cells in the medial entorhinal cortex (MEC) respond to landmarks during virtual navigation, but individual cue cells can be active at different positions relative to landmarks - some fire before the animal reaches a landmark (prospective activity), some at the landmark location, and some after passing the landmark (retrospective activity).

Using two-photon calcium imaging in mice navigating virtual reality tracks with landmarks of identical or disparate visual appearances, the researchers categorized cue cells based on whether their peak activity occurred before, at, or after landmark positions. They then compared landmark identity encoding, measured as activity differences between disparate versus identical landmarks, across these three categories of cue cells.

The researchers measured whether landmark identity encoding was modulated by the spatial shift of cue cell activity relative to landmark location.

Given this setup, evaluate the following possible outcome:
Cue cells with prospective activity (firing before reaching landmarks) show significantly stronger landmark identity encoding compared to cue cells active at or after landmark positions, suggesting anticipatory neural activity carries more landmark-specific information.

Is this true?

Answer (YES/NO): NO